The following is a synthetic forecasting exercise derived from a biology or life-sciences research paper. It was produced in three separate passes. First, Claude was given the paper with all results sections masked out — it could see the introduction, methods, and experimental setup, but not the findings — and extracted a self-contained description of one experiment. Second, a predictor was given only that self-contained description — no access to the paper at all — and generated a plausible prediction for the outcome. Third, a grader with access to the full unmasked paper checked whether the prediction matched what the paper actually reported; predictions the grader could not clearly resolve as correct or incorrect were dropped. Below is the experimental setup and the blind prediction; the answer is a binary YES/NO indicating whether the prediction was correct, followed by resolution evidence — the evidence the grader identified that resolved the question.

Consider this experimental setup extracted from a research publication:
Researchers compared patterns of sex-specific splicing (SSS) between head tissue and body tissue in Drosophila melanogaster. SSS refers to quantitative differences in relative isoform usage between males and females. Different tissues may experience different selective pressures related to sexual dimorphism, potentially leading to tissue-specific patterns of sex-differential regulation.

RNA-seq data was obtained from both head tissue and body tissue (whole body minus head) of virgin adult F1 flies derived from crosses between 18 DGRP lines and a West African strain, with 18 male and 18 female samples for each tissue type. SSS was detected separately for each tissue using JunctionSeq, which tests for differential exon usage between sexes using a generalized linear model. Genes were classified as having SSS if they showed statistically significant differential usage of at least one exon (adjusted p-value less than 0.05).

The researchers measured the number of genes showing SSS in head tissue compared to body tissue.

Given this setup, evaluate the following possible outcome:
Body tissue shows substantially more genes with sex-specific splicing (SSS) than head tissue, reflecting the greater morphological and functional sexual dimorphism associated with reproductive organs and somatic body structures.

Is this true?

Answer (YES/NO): YES